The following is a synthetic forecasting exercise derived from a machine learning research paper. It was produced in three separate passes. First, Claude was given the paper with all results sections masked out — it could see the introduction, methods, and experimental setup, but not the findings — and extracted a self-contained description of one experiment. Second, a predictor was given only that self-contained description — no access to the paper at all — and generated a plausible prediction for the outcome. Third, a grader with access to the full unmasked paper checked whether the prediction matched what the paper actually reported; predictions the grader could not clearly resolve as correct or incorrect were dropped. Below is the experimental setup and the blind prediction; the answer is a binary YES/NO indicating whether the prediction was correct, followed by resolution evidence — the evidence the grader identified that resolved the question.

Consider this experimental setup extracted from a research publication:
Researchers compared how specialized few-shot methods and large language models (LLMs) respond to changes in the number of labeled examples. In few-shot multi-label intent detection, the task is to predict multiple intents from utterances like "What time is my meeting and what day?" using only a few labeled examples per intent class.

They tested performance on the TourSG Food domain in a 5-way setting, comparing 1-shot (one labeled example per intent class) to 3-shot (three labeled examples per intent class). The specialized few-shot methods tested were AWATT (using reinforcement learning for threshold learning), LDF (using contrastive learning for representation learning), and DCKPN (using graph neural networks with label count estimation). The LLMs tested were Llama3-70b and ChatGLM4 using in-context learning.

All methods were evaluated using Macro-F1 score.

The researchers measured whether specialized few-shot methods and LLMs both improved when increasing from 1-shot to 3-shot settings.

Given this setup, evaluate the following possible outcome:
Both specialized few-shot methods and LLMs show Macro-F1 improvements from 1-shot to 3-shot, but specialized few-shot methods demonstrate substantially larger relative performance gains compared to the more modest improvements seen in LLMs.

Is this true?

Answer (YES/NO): NO